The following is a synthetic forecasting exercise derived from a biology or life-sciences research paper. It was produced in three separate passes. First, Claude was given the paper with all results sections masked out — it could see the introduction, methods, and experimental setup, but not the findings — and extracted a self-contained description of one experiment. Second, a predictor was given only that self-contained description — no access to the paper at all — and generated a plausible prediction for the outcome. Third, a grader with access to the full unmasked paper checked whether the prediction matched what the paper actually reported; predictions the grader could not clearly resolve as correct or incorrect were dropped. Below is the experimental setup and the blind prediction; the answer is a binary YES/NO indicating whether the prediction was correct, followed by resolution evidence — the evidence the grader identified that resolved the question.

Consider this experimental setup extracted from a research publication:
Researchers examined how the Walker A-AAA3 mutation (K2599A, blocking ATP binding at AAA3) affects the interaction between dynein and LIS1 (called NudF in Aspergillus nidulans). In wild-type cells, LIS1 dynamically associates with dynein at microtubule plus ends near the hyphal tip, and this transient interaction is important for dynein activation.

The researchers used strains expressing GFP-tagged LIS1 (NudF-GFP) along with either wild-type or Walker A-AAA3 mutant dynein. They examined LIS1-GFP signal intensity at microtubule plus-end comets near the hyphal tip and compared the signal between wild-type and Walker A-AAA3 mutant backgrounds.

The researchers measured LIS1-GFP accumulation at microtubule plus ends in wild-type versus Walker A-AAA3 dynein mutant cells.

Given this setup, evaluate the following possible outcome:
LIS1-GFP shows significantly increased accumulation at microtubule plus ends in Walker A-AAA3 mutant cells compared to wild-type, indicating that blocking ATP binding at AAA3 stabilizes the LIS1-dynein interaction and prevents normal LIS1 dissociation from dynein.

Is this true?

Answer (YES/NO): NO